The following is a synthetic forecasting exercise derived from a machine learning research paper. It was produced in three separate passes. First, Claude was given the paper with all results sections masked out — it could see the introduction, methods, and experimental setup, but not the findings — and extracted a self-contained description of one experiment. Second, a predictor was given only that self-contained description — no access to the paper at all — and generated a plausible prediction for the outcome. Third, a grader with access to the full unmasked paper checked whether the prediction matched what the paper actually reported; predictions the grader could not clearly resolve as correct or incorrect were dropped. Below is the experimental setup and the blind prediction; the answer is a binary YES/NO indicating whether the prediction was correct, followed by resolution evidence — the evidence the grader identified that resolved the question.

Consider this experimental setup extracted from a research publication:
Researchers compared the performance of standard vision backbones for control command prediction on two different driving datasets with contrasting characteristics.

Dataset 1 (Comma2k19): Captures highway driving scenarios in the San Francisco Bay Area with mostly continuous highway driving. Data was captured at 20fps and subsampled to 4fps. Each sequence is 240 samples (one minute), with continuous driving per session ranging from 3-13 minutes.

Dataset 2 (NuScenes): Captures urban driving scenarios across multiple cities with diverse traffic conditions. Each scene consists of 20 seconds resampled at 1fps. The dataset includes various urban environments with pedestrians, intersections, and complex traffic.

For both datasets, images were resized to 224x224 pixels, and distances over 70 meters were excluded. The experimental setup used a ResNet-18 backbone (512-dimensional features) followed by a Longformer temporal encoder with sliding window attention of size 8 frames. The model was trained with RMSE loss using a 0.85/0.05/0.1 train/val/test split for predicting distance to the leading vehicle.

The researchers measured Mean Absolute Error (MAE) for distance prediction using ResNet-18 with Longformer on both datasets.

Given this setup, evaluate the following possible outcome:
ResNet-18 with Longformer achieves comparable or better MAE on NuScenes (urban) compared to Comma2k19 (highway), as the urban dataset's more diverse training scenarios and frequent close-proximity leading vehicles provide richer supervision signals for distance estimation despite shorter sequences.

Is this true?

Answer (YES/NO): NO